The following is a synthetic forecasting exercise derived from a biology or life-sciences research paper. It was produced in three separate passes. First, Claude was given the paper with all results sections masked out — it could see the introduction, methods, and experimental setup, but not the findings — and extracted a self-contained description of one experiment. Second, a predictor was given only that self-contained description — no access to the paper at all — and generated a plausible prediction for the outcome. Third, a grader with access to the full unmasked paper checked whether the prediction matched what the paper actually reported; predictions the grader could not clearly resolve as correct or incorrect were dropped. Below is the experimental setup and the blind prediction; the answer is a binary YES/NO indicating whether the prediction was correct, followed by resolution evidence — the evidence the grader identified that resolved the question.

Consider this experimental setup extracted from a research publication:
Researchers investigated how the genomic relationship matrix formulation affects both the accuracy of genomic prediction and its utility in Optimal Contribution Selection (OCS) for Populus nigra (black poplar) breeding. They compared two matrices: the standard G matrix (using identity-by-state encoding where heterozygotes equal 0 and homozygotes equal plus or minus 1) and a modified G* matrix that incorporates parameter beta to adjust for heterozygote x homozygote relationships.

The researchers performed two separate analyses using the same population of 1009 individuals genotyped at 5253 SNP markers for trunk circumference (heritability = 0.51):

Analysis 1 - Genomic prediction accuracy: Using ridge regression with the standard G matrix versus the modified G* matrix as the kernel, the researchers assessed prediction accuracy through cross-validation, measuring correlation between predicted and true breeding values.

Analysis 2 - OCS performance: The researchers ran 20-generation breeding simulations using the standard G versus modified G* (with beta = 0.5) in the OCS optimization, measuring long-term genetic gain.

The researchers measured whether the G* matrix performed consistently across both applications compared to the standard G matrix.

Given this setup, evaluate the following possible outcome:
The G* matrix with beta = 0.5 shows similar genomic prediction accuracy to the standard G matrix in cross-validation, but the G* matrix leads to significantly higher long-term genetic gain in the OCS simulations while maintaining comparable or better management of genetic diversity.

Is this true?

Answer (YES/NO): NO